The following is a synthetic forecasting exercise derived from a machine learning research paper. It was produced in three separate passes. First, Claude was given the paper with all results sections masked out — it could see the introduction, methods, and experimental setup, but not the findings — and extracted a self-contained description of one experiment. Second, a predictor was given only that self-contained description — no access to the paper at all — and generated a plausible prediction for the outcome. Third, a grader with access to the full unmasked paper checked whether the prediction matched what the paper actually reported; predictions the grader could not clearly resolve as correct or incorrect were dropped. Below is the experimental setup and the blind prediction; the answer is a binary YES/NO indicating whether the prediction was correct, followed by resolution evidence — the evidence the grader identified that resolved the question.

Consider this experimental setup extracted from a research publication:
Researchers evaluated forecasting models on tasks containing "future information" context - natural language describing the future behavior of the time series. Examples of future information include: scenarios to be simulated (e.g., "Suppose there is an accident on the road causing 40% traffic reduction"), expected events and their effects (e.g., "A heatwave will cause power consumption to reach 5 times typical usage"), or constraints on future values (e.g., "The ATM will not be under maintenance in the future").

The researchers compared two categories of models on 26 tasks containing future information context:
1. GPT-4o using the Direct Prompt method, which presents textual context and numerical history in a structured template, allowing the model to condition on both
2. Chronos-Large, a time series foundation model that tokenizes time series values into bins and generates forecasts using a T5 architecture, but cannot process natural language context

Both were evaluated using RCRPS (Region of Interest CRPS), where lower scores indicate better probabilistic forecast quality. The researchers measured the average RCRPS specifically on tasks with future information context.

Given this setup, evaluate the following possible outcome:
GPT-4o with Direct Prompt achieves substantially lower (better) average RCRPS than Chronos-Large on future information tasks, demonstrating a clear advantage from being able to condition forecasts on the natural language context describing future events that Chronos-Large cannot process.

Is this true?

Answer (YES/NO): YES